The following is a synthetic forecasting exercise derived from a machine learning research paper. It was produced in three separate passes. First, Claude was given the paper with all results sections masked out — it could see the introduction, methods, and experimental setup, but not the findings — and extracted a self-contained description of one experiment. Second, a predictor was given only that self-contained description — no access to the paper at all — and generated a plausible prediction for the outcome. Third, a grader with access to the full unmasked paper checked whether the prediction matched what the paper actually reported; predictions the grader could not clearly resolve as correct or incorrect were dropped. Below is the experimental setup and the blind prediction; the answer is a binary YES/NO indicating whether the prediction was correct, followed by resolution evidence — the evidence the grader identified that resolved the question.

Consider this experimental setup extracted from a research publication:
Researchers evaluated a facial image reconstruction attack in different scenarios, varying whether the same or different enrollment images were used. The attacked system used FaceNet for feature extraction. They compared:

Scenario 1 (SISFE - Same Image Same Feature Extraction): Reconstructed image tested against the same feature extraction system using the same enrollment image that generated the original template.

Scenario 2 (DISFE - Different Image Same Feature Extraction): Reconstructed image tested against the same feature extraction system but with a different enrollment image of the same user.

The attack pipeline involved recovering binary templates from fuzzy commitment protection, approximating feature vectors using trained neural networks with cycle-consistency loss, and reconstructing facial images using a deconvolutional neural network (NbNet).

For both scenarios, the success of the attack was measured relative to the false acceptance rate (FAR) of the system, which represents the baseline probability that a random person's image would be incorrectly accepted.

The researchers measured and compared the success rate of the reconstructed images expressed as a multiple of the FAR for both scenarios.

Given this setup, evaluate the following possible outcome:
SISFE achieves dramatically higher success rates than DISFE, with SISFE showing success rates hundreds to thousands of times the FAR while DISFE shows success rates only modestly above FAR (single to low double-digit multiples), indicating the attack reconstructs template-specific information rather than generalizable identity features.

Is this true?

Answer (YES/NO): NO